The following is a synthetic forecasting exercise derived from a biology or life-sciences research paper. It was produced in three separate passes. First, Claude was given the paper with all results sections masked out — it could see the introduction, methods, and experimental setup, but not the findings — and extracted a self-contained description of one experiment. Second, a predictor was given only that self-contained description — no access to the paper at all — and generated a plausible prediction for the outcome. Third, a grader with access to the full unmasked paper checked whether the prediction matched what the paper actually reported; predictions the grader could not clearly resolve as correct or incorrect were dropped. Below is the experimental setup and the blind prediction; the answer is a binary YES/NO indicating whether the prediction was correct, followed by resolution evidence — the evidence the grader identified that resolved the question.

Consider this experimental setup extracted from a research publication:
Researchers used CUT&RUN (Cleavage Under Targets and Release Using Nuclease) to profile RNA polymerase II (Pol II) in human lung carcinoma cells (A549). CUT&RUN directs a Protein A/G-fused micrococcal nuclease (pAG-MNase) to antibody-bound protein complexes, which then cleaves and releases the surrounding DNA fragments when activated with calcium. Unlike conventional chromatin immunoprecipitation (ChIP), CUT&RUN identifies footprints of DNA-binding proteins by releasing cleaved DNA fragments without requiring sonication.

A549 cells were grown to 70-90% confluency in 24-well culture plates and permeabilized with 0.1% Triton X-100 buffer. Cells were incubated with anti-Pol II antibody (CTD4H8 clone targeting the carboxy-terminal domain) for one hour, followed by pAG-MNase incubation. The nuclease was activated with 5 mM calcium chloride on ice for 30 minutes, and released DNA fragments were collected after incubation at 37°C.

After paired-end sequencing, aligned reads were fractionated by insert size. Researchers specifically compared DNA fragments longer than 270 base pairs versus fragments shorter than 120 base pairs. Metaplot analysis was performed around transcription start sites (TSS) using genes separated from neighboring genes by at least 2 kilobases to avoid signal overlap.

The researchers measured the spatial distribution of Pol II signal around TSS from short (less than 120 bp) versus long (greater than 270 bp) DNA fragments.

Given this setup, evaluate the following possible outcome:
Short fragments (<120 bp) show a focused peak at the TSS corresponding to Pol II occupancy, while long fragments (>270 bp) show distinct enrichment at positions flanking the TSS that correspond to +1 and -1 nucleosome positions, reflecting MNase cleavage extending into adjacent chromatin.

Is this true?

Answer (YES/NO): NO